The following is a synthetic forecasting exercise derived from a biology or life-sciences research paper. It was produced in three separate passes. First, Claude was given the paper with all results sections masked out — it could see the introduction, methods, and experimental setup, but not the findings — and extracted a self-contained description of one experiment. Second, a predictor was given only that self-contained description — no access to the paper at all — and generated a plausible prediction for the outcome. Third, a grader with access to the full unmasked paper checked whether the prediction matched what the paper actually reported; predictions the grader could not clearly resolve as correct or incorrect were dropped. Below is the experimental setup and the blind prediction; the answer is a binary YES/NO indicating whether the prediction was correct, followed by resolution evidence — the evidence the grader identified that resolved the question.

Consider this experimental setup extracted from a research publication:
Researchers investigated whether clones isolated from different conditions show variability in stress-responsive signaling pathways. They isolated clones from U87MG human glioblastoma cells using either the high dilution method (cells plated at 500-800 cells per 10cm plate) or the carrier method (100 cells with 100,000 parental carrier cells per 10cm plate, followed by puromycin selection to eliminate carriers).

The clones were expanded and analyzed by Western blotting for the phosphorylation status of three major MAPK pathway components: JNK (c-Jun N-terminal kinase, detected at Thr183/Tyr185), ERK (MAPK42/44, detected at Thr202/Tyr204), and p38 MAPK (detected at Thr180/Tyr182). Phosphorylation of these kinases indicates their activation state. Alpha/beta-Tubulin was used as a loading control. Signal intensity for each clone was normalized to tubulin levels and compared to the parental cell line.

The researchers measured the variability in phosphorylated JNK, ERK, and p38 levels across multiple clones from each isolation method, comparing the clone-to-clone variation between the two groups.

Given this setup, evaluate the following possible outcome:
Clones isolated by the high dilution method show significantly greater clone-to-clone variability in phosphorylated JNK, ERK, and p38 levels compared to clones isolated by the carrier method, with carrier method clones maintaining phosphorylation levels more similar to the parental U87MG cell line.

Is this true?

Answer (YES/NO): YES